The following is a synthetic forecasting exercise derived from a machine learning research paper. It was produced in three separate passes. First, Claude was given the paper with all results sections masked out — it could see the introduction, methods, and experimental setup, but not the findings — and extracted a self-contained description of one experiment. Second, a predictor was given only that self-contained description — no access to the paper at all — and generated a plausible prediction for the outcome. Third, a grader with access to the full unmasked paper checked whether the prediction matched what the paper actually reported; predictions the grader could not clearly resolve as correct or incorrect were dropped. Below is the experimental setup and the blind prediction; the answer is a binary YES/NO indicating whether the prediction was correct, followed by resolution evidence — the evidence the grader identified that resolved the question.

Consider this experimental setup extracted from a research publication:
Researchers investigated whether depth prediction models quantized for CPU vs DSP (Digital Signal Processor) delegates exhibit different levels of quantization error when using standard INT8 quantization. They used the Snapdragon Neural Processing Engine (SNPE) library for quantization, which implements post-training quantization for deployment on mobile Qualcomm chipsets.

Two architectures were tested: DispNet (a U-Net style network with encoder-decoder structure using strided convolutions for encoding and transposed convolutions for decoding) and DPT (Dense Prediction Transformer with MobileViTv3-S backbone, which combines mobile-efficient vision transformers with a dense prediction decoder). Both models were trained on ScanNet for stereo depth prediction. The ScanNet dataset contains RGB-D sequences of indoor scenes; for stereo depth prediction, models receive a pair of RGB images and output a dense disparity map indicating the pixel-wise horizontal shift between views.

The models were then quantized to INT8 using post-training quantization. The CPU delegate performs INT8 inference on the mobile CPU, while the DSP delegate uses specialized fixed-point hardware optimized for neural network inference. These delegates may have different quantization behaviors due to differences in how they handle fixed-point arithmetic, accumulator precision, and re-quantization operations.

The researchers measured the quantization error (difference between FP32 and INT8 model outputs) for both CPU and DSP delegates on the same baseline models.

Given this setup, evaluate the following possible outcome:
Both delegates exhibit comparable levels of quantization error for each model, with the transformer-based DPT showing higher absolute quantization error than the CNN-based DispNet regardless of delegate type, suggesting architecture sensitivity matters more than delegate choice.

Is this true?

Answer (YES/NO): NO